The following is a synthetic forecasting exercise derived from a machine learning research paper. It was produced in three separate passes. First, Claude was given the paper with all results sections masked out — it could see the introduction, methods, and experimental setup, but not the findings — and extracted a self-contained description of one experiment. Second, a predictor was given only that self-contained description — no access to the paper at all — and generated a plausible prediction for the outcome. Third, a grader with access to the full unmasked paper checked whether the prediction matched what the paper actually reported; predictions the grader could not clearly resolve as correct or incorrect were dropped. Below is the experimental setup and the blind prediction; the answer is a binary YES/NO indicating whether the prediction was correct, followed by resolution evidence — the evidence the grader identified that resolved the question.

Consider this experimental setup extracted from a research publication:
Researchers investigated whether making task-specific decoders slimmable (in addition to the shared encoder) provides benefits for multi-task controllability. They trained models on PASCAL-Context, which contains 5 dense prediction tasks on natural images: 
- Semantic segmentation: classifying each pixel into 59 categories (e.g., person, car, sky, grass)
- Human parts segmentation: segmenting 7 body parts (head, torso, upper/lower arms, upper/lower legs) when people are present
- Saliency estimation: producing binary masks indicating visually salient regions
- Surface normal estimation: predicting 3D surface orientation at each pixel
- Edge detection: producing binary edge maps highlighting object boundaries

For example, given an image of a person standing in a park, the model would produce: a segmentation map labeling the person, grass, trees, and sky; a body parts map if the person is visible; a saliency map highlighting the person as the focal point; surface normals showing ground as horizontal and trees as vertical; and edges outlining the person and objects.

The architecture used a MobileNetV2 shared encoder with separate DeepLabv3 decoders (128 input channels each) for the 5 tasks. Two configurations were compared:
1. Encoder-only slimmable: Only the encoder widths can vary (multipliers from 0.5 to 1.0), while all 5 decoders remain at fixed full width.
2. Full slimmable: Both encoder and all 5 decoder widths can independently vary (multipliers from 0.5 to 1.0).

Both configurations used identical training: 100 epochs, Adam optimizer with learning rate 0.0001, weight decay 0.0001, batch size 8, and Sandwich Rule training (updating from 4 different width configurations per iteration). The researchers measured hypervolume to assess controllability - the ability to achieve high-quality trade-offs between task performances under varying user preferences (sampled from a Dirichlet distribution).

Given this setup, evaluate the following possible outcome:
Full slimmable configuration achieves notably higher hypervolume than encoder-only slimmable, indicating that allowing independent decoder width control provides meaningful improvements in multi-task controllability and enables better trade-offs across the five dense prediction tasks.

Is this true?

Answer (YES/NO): YES